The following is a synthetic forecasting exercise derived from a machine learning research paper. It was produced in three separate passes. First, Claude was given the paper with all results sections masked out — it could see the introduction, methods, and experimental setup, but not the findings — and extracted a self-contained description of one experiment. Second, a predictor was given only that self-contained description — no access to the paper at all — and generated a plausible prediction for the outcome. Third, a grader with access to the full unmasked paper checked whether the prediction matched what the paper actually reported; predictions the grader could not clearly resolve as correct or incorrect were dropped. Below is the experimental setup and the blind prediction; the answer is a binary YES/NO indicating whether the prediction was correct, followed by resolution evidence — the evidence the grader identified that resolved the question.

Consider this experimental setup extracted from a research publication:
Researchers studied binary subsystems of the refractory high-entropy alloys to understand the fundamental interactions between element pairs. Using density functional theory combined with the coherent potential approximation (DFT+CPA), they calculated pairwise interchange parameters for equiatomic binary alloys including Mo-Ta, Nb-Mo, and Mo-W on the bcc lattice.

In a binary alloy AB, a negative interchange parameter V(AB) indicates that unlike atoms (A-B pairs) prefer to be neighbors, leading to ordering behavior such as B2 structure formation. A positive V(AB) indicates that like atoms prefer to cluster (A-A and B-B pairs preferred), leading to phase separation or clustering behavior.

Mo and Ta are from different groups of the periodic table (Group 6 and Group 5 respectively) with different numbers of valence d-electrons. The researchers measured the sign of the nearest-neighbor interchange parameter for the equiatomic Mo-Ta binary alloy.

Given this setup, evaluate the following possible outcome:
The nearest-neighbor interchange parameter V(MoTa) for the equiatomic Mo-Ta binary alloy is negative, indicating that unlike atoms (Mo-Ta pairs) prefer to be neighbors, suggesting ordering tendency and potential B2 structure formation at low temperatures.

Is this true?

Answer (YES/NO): YES